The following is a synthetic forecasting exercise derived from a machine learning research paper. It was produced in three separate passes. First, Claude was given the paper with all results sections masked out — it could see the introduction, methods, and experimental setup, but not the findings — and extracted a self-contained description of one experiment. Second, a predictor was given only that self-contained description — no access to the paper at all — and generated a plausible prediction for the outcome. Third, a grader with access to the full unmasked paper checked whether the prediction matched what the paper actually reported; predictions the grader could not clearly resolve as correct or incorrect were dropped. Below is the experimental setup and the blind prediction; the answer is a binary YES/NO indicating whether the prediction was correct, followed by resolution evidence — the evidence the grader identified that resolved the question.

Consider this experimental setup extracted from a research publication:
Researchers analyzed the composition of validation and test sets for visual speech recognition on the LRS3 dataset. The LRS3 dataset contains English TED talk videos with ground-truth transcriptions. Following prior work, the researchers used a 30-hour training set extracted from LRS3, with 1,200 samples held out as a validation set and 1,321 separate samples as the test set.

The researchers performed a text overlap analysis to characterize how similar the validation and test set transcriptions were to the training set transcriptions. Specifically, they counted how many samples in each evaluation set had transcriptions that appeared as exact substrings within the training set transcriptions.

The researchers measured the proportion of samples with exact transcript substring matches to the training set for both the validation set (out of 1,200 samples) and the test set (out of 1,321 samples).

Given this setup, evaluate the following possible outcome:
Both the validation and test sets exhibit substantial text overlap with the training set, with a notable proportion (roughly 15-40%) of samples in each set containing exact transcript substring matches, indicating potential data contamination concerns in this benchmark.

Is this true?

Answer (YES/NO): NO